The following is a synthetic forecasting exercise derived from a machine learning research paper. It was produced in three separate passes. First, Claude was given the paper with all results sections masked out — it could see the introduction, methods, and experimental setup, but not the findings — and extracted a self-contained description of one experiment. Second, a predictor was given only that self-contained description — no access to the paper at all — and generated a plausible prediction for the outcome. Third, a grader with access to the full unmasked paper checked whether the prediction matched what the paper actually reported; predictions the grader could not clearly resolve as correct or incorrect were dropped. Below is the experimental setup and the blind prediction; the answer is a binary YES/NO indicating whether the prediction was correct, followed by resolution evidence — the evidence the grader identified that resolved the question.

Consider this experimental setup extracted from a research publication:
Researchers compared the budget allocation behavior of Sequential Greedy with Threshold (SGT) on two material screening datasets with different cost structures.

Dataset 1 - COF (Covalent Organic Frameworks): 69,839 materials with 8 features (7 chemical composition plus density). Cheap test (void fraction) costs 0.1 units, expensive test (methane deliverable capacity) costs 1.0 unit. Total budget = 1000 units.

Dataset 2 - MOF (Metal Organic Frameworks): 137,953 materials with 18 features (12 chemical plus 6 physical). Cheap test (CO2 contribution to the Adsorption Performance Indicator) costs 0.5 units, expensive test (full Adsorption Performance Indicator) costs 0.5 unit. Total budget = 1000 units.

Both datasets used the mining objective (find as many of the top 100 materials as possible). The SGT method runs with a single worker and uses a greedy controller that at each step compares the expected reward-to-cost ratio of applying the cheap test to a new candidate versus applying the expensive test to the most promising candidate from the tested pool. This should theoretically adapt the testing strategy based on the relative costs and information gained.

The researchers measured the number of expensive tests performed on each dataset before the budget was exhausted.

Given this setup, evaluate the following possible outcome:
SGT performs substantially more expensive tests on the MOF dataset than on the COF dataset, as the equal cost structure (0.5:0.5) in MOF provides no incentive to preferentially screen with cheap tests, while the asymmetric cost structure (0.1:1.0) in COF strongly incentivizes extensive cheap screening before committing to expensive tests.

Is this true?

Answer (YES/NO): NO